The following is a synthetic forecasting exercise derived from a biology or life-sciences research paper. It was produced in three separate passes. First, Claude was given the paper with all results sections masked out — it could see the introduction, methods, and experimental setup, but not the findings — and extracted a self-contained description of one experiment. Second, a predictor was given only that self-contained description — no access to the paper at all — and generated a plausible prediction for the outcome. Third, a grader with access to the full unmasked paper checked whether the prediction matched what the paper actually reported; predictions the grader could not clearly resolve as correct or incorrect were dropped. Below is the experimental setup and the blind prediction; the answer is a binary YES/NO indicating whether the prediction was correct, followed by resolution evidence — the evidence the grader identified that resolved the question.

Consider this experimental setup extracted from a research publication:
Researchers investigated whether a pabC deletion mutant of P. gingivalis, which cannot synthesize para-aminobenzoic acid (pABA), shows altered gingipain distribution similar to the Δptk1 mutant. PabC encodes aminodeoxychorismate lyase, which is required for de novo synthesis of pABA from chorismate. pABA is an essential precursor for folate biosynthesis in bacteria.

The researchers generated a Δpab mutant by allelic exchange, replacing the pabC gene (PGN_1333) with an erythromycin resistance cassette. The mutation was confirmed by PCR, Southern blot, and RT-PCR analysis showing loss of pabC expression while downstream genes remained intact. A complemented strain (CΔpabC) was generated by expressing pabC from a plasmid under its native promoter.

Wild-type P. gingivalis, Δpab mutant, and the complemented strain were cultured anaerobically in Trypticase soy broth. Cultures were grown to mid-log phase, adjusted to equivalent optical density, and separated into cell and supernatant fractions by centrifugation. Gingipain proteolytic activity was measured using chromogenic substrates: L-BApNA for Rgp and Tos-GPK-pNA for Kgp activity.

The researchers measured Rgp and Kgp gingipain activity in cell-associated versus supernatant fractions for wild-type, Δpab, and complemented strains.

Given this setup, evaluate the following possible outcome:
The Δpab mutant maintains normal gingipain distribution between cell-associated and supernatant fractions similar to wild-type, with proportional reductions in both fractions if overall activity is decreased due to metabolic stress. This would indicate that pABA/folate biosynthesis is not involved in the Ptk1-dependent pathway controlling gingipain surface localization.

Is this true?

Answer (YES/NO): NO